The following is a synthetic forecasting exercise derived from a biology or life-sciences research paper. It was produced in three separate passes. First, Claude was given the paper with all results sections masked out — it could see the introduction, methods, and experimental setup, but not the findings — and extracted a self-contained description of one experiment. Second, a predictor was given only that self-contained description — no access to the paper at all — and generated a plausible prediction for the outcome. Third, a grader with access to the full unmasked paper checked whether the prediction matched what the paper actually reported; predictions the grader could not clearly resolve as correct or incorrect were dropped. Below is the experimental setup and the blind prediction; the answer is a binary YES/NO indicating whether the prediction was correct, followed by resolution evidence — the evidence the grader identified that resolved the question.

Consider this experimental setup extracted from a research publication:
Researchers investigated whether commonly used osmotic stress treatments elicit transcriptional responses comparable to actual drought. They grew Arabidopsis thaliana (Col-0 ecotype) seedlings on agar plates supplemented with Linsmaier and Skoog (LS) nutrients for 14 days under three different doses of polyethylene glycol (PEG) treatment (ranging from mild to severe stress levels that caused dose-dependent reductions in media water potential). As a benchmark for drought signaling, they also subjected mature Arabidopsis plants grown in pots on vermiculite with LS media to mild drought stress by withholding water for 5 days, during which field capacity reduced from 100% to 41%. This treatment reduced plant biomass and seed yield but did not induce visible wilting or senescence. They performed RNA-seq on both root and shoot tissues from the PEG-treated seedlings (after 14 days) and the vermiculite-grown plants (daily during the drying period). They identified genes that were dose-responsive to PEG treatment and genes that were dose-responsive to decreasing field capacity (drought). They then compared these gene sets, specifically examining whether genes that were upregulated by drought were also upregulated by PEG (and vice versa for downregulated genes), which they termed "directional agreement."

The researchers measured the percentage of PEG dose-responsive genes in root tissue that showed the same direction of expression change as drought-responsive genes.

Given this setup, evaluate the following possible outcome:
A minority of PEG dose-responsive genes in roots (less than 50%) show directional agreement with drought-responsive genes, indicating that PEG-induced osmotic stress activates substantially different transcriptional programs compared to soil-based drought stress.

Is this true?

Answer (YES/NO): YES